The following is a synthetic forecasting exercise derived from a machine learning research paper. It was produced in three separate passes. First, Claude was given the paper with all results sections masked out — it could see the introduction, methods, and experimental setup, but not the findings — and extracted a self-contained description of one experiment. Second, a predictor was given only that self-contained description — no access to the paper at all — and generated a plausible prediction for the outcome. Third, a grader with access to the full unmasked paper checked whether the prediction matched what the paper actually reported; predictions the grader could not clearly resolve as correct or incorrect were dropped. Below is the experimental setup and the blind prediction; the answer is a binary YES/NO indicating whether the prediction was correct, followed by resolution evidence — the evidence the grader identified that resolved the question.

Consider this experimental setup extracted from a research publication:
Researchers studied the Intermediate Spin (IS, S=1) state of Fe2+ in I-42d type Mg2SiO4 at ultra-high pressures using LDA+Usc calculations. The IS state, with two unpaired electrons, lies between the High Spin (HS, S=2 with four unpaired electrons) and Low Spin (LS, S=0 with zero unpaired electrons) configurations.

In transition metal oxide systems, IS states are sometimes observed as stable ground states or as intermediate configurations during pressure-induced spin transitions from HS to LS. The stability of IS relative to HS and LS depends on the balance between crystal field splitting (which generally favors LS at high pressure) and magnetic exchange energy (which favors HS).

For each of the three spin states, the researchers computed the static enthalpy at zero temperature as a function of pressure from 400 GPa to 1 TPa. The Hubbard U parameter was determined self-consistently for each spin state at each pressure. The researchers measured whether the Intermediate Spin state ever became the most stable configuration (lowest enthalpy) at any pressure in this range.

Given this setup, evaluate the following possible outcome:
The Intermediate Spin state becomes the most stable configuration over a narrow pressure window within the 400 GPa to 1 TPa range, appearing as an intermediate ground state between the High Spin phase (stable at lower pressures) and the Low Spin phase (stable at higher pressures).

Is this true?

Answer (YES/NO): NO